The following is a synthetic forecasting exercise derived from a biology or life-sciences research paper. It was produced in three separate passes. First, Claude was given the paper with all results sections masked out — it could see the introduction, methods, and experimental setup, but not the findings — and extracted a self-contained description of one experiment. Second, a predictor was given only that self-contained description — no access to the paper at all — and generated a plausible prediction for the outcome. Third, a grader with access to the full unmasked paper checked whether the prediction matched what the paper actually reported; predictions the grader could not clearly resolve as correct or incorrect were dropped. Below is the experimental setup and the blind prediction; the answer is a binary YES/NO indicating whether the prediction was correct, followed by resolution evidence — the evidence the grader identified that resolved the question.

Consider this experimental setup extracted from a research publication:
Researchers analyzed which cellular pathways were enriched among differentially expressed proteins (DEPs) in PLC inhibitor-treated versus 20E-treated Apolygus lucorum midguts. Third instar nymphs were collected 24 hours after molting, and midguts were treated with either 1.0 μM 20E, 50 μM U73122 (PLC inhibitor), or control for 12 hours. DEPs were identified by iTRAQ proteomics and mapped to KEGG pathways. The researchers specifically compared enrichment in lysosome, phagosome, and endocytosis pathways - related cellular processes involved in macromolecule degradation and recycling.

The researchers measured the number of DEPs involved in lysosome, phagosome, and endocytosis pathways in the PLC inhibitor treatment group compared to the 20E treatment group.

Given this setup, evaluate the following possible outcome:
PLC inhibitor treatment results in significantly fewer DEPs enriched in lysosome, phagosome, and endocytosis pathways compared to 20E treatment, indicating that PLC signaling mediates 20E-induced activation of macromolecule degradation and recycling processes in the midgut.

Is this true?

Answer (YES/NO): NO